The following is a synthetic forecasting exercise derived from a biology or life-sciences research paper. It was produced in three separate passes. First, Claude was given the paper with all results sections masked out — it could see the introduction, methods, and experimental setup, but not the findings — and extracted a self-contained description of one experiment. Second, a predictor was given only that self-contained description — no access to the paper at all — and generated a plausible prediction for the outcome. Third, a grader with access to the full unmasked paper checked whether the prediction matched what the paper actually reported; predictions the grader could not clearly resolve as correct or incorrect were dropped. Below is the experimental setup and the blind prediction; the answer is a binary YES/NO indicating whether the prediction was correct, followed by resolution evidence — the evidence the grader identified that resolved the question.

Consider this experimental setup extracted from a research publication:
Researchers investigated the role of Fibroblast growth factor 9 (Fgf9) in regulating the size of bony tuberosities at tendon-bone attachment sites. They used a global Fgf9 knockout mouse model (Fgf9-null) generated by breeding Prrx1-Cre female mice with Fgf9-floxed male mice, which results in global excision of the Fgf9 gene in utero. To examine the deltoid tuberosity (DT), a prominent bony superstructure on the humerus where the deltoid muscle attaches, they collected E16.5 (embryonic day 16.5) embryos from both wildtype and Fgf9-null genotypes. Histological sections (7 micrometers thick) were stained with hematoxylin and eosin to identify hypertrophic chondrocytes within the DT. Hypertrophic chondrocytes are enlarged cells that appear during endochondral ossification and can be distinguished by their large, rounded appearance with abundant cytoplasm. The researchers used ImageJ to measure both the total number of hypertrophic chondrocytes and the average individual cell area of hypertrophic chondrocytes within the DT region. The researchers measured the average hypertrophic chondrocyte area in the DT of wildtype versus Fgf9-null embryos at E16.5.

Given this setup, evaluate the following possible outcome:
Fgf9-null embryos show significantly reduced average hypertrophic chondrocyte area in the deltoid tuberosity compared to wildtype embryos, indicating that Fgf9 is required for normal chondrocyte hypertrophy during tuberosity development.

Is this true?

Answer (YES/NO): NO